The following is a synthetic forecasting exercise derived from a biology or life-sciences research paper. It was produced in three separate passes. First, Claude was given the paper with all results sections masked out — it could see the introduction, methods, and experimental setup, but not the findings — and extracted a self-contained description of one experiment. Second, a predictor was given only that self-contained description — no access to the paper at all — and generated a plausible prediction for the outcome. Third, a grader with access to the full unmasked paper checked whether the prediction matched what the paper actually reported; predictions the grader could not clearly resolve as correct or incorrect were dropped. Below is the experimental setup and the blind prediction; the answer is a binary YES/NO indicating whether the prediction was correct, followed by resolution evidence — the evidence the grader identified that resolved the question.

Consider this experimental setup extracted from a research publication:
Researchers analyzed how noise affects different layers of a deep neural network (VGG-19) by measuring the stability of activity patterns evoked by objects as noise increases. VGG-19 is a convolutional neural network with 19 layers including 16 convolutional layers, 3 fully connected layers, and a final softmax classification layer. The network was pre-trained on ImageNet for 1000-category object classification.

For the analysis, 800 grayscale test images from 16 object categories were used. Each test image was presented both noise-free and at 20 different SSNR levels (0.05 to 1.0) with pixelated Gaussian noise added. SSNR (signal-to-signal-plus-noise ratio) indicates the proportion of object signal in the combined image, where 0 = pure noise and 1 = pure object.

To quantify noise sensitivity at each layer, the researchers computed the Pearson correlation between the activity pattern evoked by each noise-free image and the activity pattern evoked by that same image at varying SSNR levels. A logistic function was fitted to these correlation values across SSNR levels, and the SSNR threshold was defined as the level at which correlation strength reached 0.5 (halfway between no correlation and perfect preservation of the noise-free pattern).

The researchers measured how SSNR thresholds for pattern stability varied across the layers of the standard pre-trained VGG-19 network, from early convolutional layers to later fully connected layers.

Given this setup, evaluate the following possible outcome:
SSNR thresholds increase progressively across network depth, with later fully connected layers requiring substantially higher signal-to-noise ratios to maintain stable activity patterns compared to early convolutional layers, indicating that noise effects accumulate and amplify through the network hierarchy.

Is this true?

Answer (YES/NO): YES